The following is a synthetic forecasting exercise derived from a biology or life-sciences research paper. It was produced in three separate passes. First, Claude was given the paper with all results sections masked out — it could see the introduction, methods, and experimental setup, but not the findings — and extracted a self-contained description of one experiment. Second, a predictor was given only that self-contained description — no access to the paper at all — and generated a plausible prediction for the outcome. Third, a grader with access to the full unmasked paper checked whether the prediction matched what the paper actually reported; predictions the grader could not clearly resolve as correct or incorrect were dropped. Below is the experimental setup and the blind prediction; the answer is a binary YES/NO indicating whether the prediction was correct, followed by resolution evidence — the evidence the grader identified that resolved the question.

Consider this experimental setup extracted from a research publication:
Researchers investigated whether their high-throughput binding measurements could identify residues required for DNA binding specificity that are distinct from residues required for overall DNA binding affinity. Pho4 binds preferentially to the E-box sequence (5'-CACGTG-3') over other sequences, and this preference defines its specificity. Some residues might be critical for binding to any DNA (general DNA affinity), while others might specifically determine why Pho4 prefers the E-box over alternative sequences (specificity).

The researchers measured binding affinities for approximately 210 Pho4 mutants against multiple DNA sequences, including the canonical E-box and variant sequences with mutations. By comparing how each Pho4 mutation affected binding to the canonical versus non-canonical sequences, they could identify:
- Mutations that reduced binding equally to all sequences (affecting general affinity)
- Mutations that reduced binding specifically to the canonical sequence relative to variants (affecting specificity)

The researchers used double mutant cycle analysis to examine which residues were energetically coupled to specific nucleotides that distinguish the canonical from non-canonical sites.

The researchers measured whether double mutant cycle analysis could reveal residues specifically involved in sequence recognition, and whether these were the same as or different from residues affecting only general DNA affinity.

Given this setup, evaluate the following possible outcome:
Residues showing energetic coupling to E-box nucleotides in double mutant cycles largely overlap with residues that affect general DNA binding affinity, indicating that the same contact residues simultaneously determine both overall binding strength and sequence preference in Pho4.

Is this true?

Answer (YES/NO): YES